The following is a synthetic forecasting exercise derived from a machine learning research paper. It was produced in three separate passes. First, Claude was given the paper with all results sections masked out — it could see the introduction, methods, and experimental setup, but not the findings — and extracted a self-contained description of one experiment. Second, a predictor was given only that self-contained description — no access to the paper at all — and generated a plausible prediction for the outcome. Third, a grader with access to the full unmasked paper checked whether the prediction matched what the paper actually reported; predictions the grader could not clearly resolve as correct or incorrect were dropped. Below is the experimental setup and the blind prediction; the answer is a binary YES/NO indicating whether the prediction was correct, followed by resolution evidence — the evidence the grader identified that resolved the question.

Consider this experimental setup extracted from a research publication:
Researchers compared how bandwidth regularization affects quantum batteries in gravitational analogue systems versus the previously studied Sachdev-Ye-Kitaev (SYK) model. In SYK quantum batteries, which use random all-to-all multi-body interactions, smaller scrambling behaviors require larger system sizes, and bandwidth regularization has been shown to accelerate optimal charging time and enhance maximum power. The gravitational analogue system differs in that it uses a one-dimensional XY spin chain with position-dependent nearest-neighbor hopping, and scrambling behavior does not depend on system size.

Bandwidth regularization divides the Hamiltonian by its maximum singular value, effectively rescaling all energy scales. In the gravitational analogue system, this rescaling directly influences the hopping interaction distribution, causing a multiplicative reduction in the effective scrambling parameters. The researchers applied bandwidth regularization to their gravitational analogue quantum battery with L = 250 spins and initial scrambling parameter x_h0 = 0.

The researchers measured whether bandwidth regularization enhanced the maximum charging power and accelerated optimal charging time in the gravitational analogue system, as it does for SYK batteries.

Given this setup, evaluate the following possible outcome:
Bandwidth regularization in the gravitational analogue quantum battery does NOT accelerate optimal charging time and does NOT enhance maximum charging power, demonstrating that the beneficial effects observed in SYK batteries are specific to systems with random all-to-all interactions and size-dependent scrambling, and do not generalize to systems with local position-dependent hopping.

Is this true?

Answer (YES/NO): YES